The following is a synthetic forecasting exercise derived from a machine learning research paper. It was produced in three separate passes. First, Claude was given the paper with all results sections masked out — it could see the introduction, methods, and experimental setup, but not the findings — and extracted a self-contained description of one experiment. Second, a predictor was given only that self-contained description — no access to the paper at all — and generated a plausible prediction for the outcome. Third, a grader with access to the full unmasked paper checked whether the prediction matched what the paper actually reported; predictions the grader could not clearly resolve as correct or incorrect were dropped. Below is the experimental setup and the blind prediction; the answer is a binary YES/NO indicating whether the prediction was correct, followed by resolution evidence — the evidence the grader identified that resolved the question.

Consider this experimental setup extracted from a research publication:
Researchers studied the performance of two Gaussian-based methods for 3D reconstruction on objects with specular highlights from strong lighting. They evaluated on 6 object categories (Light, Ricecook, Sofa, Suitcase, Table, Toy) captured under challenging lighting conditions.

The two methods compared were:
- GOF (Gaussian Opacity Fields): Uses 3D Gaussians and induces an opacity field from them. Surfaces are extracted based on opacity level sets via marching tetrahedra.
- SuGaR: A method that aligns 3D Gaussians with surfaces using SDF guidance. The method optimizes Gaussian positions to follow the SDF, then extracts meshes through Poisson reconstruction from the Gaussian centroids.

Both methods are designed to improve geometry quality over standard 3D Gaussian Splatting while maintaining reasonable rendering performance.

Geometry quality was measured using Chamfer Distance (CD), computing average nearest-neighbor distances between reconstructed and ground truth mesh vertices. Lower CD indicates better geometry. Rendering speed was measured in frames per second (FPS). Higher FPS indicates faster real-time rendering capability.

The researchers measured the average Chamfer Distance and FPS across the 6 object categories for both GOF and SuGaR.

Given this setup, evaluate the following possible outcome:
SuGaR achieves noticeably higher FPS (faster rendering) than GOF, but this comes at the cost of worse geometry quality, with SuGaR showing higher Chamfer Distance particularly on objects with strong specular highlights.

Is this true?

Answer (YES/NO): NO